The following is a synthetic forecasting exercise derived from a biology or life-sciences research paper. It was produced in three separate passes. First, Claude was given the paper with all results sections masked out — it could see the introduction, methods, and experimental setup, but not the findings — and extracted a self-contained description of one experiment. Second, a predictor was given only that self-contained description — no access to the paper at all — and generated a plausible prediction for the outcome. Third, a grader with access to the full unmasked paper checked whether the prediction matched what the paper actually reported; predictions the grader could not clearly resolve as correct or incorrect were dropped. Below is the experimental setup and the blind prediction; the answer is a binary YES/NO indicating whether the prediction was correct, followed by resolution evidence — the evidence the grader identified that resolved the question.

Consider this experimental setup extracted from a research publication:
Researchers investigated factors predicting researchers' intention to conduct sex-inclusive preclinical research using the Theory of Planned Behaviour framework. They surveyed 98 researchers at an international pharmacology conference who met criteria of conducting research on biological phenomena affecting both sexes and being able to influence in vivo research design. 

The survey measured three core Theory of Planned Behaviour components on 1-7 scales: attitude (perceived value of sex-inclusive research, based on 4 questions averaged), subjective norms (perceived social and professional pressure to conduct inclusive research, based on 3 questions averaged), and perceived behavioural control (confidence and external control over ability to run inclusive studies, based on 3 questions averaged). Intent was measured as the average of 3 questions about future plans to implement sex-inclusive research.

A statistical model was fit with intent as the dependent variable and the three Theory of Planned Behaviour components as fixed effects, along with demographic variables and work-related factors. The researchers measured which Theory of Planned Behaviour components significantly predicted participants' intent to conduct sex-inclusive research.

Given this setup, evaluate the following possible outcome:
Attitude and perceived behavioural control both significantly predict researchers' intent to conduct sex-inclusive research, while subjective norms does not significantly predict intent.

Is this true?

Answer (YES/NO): NO